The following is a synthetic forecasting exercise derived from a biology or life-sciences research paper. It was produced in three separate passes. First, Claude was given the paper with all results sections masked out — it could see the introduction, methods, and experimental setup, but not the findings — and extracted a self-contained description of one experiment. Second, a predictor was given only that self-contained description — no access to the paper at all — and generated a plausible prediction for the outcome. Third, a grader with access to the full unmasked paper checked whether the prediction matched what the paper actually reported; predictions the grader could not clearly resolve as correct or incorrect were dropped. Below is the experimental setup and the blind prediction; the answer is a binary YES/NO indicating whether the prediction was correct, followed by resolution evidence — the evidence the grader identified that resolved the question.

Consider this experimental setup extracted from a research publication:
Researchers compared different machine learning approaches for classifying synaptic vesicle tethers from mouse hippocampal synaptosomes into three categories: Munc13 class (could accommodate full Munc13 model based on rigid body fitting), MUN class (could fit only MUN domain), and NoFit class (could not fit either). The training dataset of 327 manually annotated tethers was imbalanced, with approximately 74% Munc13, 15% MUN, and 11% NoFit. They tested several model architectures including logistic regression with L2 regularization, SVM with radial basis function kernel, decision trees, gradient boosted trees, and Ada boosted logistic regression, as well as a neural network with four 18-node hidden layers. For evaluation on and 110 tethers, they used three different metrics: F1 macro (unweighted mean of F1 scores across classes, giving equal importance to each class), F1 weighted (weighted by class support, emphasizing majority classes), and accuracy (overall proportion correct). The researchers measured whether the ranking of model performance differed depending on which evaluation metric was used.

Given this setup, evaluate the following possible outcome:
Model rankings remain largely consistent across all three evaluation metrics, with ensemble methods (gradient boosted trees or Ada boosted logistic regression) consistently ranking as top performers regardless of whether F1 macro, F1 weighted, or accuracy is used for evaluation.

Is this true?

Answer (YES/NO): NO